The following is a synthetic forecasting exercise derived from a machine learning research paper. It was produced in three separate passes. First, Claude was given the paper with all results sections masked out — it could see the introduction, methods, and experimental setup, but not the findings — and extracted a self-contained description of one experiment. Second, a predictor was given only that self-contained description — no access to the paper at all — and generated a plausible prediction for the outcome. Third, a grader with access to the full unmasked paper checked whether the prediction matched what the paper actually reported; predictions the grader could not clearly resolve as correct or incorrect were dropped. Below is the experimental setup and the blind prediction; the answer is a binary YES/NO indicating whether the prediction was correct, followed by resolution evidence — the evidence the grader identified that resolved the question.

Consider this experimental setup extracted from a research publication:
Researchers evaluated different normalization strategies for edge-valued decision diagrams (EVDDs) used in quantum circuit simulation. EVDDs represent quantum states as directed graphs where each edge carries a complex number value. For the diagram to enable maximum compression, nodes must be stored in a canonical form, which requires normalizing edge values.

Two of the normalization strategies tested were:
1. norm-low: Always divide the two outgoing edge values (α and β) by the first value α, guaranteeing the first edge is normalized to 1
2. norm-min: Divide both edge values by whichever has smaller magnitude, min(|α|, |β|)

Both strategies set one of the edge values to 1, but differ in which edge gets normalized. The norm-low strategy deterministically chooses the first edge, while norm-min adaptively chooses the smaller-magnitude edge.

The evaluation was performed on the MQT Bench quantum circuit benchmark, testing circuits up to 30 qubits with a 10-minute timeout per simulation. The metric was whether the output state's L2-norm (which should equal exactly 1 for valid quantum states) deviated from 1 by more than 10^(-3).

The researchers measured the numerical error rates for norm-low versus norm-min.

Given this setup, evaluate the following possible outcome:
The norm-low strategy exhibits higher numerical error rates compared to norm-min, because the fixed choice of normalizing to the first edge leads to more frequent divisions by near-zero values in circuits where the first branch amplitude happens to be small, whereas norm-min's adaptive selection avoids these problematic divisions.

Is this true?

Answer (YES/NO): NO